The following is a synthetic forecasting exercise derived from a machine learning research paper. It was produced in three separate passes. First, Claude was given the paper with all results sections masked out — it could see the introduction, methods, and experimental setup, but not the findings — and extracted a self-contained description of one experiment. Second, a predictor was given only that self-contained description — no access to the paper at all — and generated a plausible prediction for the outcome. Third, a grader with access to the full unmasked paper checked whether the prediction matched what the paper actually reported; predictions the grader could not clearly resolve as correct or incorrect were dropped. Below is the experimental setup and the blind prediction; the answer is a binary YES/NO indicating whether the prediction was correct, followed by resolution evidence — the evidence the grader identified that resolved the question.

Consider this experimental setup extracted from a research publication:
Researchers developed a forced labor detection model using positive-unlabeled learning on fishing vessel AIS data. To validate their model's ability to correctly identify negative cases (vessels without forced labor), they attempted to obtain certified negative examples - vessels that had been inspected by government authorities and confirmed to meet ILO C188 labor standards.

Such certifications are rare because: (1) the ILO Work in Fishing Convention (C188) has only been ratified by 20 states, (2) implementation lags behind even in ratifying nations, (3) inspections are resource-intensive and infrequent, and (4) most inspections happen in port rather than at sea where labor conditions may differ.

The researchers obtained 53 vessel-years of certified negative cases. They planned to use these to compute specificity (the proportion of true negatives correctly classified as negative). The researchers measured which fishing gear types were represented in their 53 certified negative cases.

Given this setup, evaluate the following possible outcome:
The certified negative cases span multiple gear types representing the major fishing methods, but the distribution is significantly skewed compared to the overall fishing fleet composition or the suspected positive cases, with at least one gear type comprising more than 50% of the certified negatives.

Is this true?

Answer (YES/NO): NO